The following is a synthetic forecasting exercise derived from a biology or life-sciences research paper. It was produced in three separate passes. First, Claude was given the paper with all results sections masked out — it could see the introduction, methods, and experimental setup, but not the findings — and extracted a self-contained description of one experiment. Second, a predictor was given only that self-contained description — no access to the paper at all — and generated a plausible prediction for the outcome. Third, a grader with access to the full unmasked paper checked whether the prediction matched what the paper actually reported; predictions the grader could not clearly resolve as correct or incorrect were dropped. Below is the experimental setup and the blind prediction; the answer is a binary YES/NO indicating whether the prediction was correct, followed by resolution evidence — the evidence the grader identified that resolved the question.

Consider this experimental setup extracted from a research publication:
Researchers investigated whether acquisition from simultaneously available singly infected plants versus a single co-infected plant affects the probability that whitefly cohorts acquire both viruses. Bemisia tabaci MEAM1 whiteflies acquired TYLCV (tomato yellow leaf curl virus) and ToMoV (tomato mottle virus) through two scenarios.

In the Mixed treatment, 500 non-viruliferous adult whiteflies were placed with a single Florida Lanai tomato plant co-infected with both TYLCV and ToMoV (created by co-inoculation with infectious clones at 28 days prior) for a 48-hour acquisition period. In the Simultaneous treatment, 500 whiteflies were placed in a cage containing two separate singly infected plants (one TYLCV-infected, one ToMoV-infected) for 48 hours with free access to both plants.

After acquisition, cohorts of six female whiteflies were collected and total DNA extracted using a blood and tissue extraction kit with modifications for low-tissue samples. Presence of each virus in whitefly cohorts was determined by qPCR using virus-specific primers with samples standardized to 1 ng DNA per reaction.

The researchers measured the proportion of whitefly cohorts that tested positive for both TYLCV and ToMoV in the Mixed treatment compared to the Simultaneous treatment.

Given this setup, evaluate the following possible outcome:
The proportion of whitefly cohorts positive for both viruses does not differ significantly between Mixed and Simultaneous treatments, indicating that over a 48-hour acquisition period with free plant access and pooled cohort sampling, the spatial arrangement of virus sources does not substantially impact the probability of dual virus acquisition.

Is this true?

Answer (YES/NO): YES